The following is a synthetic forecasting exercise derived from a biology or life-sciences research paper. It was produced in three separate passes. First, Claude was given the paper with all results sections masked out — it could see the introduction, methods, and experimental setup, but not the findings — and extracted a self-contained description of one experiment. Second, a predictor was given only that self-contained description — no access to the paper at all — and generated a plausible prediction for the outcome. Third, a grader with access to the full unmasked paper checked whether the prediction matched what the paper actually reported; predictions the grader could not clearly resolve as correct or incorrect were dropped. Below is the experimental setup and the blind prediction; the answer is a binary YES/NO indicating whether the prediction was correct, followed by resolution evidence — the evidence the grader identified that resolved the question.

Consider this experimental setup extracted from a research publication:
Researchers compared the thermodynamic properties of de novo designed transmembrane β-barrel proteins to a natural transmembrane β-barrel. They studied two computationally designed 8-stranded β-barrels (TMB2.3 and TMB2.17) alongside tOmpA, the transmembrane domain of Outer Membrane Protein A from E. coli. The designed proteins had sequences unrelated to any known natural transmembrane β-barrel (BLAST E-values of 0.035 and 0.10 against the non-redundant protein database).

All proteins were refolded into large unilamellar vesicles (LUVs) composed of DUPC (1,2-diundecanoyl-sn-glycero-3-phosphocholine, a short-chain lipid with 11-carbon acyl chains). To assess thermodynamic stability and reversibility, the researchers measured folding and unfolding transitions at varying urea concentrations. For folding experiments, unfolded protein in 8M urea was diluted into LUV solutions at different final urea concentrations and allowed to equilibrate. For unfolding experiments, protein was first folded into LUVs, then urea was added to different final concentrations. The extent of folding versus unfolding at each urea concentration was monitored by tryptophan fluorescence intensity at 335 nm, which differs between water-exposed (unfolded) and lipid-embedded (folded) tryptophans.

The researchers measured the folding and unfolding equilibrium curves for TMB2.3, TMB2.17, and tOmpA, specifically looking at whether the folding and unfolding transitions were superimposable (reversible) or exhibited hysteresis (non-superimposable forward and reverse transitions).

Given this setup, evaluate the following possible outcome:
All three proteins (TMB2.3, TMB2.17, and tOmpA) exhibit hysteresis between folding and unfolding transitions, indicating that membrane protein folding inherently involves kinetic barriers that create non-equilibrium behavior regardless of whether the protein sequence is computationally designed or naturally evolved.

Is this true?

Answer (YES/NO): NO